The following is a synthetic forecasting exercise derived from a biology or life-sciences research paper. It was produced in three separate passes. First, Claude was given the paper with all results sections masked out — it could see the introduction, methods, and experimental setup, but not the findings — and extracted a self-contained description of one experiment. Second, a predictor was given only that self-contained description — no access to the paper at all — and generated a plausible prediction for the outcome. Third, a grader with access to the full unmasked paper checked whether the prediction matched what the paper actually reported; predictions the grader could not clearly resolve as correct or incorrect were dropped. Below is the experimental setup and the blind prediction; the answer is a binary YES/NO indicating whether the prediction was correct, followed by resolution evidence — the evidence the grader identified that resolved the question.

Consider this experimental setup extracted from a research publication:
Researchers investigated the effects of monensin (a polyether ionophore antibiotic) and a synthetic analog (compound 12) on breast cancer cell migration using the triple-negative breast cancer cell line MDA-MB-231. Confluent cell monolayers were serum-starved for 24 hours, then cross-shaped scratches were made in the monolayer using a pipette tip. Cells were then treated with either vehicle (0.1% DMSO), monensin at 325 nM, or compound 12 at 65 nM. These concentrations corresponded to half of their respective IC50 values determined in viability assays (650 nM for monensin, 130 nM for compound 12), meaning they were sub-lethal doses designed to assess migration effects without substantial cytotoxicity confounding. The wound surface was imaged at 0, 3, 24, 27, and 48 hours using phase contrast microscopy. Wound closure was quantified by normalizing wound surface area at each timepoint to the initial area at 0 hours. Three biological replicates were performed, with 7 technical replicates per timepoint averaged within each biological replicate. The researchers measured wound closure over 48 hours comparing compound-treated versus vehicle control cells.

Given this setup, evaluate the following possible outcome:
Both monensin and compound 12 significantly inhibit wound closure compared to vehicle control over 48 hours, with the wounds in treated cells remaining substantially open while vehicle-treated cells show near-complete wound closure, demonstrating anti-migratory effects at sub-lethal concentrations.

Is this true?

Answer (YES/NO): NO